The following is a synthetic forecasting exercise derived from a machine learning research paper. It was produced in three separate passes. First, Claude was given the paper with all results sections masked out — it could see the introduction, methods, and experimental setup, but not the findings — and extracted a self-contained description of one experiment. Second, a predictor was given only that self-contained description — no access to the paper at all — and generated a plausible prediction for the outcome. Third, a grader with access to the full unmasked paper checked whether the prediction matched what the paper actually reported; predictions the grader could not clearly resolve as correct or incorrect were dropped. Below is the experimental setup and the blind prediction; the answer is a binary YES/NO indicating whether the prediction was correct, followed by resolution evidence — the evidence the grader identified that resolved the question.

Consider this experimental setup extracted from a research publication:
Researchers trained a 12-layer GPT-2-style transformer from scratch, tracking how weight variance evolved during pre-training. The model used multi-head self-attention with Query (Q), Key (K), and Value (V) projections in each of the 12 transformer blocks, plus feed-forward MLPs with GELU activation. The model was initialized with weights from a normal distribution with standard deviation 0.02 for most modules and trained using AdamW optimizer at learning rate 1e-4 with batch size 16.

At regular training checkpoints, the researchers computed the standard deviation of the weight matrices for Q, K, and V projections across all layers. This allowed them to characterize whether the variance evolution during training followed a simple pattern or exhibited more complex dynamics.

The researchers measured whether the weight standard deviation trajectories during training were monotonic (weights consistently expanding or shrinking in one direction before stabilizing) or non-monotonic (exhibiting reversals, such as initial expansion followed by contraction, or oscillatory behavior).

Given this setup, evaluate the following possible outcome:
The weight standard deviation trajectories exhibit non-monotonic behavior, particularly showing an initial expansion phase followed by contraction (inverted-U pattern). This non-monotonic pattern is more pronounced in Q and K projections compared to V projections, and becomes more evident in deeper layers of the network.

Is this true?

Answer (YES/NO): NO